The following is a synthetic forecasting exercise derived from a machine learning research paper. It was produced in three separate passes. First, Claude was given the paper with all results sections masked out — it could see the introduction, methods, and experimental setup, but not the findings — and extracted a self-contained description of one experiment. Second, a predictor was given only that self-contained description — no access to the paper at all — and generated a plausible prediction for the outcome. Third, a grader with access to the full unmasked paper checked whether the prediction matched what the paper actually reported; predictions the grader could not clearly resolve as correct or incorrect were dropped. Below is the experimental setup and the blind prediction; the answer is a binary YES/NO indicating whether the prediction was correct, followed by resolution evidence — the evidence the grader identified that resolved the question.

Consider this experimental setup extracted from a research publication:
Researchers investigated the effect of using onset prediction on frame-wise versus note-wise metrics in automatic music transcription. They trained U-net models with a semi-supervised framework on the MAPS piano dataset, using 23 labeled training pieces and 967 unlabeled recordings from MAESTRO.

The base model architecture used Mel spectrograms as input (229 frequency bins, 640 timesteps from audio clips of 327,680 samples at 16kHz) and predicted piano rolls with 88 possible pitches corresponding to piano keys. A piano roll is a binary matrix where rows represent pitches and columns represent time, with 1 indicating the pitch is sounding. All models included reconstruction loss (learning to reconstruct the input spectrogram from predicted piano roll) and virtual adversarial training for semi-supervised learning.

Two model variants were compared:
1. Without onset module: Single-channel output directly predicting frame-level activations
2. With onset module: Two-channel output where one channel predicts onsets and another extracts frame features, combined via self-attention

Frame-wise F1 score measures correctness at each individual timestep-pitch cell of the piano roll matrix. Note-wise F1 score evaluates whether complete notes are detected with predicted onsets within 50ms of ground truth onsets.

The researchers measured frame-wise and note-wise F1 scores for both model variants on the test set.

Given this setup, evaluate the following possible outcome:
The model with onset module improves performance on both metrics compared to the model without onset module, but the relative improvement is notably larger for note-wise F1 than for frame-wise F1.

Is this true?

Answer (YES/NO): NO